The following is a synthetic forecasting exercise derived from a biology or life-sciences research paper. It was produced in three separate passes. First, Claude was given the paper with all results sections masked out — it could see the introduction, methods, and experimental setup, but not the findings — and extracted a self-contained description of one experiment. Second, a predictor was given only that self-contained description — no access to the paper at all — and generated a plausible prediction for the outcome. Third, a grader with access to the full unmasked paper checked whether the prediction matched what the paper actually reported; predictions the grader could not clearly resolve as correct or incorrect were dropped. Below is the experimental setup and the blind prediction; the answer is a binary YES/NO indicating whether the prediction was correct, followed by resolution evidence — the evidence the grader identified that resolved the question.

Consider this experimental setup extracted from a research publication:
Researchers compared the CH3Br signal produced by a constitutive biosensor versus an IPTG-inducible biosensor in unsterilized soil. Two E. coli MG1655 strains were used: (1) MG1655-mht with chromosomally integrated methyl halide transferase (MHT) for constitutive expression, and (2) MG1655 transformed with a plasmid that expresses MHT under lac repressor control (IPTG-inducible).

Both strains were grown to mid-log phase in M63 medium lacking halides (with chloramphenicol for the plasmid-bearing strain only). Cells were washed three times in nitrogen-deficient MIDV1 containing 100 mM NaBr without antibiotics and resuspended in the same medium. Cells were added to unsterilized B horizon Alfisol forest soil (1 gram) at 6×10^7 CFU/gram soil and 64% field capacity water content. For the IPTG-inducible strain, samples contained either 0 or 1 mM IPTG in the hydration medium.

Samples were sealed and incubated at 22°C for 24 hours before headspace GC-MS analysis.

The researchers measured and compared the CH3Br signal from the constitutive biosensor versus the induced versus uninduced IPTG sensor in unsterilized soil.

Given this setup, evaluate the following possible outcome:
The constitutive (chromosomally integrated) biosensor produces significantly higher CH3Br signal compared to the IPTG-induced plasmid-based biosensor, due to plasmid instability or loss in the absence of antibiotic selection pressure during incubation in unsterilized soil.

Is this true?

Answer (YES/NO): NO